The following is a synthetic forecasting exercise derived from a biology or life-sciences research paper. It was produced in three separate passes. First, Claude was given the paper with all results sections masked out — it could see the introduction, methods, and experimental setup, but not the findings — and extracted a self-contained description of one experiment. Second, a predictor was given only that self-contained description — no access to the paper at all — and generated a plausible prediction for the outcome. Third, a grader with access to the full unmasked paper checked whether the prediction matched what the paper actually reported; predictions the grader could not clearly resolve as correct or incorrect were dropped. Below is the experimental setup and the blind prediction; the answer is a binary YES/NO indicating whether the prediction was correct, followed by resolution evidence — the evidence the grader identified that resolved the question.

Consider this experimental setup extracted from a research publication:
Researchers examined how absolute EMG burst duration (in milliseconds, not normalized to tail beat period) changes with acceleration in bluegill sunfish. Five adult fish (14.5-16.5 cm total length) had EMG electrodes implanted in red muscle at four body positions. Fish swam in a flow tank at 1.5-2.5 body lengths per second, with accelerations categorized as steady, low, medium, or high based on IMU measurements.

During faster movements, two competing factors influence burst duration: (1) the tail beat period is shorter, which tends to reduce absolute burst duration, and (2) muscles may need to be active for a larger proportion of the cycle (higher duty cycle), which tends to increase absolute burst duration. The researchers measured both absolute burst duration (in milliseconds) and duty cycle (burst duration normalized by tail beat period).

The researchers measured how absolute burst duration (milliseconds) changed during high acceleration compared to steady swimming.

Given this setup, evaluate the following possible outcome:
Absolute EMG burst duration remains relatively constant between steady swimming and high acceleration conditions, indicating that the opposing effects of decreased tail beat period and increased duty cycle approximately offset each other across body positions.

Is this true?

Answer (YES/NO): NO